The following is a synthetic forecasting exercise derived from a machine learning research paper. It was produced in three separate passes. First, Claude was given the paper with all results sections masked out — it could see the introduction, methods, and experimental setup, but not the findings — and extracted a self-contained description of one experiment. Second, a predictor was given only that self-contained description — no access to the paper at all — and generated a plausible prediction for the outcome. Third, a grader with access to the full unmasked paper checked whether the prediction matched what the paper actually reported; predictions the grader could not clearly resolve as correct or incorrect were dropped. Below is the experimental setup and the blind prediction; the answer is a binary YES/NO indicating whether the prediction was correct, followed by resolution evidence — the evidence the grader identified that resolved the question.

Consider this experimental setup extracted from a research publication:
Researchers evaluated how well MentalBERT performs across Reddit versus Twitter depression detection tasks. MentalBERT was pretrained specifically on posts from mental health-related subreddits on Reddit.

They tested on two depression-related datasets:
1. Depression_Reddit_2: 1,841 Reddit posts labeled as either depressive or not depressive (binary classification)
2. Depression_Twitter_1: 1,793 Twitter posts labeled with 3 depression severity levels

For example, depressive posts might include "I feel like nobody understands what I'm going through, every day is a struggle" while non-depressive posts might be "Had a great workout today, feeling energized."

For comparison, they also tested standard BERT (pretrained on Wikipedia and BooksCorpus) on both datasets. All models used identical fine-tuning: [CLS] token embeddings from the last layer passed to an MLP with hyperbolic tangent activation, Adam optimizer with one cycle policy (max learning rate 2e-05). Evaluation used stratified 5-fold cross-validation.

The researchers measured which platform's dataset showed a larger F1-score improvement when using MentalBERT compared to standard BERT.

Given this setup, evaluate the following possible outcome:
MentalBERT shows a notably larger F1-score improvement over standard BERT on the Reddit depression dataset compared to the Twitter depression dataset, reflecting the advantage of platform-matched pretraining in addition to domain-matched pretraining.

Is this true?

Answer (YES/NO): NO